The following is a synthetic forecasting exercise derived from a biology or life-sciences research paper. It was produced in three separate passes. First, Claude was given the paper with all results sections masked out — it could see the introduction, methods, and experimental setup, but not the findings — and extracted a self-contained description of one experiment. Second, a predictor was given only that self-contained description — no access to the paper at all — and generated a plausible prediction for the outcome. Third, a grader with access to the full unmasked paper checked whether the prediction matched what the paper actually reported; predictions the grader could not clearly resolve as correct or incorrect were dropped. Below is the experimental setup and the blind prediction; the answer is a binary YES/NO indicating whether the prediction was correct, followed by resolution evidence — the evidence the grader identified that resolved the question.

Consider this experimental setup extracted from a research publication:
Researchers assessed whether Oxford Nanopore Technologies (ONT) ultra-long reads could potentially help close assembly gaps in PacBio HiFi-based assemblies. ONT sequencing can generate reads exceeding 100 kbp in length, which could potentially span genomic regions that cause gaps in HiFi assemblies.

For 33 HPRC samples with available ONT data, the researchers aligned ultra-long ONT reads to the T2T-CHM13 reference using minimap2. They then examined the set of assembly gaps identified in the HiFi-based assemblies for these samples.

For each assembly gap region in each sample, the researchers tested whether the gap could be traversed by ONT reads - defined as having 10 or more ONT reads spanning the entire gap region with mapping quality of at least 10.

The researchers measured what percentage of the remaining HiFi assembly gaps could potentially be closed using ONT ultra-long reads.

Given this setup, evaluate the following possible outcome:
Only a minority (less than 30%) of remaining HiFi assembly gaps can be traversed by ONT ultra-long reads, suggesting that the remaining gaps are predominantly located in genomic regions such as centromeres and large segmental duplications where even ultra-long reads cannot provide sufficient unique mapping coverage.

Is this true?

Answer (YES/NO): NO